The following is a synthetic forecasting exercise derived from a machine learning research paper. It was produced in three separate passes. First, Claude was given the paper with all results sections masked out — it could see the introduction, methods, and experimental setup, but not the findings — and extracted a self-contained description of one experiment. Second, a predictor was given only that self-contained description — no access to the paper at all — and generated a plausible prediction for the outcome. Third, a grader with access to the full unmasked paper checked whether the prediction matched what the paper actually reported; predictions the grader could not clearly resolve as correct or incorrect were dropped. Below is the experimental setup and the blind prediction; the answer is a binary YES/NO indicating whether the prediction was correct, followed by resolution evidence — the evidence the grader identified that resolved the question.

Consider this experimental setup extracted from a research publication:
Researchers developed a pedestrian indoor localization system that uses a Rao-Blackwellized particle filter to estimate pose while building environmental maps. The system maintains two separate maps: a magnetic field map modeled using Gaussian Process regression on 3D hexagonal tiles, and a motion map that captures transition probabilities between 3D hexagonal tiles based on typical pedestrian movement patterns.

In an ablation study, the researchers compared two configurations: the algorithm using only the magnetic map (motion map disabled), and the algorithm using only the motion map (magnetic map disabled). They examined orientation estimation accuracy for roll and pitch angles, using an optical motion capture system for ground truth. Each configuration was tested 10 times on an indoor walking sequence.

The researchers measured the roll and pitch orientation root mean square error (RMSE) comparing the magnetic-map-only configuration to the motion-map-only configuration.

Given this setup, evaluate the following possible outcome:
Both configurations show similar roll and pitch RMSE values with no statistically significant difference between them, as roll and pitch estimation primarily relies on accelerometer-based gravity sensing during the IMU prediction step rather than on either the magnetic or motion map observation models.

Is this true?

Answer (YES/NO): YES